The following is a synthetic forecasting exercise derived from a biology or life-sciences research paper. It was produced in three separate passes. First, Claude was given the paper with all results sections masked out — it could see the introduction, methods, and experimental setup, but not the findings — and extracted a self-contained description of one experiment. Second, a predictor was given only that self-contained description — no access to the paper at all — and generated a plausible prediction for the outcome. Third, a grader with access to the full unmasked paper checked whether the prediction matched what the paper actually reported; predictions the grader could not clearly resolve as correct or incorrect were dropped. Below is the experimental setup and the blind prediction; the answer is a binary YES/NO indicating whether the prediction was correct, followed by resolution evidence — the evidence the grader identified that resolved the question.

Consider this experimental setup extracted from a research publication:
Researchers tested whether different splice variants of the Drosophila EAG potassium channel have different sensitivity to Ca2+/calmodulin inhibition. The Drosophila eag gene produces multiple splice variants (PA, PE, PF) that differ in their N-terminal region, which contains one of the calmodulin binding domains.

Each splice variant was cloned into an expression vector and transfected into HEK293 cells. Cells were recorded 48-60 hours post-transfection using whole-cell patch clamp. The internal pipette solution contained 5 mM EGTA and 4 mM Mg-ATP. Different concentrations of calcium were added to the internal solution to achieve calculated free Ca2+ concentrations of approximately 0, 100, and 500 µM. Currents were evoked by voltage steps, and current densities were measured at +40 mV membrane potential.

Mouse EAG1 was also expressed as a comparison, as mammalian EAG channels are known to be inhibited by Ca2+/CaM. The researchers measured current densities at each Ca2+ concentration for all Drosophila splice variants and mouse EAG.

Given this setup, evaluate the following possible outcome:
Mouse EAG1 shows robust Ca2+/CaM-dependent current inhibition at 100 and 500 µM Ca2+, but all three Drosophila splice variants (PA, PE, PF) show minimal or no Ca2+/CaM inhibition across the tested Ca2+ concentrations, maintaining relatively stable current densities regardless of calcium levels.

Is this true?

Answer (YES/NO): NO